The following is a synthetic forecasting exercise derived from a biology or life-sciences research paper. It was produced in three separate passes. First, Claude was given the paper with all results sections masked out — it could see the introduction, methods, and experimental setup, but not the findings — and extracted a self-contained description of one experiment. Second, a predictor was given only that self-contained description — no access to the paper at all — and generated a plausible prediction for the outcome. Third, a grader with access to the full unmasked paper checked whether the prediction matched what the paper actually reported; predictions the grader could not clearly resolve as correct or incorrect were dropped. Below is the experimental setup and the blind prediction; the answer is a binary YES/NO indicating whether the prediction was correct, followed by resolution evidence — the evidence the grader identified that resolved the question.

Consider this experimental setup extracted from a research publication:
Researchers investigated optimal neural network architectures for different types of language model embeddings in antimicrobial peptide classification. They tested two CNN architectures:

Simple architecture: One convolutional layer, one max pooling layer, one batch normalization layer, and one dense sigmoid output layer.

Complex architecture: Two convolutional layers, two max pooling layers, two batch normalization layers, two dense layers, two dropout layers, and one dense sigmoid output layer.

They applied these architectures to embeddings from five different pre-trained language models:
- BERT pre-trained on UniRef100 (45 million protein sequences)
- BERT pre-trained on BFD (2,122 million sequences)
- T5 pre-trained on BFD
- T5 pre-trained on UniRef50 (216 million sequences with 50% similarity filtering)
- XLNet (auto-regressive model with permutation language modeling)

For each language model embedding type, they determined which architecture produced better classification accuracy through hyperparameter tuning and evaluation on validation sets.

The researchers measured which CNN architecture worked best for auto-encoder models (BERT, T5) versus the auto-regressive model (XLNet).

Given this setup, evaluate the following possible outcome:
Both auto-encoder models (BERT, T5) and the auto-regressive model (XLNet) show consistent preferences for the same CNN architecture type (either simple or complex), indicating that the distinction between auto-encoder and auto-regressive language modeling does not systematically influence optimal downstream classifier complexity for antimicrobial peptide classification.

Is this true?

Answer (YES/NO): NO